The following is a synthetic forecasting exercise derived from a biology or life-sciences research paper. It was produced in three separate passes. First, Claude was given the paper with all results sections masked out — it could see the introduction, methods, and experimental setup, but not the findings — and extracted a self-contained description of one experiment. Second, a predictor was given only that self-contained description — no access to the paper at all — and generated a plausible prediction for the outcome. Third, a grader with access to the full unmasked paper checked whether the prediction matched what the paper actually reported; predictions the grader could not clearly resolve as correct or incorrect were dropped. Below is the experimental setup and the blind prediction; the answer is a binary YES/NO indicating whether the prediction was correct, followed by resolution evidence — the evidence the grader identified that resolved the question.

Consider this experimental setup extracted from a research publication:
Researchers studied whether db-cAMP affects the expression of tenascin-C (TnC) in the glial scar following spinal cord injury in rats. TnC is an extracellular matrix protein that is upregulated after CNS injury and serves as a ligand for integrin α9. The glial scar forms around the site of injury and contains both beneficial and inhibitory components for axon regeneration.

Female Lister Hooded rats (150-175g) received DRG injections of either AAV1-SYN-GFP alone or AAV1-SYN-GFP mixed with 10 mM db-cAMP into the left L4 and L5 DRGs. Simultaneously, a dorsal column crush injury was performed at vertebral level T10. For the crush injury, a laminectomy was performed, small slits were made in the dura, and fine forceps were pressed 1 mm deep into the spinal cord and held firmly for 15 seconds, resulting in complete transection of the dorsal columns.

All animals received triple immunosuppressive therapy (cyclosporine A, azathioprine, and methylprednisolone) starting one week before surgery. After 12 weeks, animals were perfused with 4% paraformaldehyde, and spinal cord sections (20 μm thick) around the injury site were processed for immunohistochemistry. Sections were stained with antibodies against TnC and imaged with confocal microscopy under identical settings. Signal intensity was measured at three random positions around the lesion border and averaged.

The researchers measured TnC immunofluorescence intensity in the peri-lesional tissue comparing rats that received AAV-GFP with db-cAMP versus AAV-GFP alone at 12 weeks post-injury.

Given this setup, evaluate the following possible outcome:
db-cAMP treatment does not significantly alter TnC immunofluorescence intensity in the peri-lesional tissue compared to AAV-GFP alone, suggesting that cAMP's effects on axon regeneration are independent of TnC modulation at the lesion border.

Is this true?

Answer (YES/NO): YES